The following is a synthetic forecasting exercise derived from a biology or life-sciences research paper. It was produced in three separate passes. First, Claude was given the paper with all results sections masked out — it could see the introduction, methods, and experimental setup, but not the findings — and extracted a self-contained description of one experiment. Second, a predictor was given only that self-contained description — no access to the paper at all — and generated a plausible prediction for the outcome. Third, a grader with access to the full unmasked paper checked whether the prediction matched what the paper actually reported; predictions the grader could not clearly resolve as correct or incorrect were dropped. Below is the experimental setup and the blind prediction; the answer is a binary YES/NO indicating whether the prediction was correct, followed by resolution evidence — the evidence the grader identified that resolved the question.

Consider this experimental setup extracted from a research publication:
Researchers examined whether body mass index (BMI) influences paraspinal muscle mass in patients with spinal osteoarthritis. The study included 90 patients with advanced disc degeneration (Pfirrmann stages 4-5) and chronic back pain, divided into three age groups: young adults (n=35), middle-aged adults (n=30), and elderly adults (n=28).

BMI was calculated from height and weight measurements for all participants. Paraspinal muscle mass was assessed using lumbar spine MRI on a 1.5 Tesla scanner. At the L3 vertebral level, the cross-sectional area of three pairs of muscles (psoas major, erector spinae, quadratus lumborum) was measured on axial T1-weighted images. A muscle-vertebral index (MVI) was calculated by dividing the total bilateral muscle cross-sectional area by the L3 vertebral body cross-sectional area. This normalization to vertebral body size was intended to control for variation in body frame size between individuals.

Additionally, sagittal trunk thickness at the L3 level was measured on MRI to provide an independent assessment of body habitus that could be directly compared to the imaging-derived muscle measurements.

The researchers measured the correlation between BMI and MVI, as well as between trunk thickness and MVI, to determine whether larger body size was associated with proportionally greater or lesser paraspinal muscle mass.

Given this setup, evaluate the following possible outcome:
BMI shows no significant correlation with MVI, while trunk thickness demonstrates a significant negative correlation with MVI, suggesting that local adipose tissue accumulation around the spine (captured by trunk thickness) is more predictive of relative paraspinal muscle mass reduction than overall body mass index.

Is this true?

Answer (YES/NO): NO